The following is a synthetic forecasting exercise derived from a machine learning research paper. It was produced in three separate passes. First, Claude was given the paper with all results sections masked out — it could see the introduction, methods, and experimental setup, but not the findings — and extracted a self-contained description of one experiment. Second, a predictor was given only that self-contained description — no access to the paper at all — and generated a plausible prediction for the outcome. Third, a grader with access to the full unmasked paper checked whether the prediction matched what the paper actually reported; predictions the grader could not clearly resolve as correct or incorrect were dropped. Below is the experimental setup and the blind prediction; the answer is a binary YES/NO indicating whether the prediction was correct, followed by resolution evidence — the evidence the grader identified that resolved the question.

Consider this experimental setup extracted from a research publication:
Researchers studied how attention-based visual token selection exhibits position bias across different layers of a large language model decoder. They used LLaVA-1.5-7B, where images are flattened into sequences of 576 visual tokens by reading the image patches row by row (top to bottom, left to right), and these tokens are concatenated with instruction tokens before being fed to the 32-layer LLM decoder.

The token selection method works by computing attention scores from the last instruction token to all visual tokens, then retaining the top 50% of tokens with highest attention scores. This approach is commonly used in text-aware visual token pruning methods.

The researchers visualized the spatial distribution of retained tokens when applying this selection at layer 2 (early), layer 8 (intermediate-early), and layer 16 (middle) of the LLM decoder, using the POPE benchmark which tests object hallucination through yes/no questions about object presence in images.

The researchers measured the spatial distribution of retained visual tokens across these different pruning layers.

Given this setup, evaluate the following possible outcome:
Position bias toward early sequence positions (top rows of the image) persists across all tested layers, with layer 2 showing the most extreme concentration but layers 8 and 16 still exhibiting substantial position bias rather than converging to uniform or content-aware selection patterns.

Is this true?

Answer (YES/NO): NO